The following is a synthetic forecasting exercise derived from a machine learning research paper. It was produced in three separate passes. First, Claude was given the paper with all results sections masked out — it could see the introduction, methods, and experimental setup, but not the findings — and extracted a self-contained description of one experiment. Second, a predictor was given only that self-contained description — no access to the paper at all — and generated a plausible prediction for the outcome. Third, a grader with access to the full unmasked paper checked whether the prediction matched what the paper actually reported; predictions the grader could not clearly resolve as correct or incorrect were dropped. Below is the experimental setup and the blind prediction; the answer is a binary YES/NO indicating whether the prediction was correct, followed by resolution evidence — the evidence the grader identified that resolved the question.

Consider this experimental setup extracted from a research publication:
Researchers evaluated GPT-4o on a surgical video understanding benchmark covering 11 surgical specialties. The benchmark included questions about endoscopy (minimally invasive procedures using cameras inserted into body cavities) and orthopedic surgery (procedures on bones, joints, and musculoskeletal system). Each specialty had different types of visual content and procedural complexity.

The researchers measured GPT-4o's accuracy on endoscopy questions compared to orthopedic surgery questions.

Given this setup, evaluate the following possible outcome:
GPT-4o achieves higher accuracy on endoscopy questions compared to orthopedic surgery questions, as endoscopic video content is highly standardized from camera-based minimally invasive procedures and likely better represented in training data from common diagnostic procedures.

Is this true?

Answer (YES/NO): NO